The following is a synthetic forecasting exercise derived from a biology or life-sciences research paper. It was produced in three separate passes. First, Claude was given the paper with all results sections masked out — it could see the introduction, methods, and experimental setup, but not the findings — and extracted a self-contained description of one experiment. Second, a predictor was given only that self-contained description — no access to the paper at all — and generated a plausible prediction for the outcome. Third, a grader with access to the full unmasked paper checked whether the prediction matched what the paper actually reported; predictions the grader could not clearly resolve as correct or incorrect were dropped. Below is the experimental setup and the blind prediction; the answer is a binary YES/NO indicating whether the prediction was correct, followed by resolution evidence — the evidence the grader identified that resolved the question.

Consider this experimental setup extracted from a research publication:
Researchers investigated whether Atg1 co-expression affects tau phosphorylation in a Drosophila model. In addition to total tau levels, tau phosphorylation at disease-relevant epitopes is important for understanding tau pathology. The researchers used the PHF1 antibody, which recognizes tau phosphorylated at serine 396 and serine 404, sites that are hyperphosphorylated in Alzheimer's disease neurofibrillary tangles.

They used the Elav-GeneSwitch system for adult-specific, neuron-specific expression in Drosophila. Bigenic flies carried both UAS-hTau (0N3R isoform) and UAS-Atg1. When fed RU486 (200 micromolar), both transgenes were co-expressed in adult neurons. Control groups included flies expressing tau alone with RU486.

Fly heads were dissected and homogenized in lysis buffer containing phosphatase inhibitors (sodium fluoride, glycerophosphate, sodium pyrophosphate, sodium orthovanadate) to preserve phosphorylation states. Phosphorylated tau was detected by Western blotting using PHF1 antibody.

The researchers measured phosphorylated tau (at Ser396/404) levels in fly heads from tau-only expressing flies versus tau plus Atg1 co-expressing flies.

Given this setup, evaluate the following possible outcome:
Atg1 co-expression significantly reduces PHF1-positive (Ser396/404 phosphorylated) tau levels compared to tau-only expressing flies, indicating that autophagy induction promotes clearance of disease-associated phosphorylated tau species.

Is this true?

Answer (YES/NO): YES